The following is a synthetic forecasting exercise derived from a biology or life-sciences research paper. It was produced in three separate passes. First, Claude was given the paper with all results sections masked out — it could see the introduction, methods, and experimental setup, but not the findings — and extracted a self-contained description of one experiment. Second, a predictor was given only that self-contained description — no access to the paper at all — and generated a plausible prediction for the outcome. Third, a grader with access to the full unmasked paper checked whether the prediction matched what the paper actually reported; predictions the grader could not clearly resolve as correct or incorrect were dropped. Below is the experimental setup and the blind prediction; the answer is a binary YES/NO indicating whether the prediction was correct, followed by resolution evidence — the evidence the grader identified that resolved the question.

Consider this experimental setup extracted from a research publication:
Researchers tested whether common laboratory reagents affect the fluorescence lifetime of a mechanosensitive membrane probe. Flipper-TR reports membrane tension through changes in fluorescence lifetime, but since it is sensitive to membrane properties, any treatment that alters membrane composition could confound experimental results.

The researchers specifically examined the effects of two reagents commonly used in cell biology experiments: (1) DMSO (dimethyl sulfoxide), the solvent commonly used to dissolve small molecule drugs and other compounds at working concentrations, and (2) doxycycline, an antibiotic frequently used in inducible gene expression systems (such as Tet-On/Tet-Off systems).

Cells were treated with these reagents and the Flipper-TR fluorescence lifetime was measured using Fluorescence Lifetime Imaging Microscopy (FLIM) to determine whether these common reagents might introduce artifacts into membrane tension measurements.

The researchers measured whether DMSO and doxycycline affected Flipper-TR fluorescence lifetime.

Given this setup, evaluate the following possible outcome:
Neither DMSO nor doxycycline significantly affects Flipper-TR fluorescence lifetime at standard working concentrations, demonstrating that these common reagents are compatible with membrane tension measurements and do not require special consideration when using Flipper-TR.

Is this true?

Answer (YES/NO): NO